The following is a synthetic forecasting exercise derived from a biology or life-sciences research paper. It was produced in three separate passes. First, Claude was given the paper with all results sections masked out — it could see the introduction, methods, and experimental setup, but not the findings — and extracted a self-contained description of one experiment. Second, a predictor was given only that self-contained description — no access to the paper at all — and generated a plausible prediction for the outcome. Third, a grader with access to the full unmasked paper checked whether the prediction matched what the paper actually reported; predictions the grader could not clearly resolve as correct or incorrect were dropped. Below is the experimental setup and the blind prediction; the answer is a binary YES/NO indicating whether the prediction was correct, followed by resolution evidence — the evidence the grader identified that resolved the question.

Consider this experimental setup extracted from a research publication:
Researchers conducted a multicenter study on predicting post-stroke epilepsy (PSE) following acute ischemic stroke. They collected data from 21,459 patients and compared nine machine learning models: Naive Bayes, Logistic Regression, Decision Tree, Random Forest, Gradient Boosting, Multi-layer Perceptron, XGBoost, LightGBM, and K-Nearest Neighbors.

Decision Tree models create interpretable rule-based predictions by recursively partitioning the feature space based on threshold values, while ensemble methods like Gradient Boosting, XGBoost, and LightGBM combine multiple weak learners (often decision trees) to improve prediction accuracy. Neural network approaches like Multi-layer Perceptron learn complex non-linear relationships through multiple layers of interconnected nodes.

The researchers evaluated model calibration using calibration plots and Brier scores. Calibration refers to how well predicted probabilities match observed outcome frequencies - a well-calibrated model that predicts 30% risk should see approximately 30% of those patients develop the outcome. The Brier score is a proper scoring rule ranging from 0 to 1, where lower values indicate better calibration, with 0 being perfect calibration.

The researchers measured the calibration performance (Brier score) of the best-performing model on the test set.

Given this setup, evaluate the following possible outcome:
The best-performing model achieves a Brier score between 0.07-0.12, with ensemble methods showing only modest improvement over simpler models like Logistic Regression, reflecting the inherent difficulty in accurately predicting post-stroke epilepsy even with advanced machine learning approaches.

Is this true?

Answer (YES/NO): NO